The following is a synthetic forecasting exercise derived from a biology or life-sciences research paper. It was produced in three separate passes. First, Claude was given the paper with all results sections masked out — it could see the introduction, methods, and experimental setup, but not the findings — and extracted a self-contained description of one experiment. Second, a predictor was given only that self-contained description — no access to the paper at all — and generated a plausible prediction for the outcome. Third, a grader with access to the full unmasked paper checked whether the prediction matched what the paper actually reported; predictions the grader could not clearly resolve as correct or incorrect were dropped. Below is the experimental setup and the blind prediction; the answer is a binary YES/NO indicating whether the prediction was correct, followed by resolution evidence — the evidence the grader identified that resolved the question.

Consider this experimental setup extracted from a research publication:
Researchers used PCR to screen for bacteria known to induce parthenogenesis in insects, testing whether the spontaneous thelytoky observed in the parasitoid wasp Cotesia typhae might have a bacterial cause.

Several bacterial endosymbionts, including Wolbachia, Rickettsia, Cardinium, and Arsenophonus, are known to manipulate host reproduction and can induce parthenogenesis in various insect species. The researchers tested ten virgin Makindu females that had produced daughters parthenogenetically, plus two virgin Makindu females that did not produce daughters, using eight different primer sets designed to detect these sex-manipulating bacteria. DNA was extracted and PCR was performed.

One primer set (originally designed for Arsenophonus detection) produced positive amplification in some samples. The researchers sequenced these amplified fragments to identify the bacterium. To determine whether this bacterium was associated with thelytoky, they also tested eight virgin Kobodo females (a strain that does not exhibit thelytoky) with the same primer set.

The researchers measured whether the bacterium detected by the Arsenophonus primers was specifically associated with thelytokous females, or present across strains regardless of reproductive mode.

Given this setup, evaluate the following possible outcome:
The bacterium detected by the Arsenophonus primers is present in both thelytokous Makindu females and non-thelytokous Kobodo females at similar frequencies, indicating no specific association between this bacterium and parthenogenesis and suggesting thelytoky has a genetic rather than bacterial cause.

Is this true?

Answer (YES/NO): NO